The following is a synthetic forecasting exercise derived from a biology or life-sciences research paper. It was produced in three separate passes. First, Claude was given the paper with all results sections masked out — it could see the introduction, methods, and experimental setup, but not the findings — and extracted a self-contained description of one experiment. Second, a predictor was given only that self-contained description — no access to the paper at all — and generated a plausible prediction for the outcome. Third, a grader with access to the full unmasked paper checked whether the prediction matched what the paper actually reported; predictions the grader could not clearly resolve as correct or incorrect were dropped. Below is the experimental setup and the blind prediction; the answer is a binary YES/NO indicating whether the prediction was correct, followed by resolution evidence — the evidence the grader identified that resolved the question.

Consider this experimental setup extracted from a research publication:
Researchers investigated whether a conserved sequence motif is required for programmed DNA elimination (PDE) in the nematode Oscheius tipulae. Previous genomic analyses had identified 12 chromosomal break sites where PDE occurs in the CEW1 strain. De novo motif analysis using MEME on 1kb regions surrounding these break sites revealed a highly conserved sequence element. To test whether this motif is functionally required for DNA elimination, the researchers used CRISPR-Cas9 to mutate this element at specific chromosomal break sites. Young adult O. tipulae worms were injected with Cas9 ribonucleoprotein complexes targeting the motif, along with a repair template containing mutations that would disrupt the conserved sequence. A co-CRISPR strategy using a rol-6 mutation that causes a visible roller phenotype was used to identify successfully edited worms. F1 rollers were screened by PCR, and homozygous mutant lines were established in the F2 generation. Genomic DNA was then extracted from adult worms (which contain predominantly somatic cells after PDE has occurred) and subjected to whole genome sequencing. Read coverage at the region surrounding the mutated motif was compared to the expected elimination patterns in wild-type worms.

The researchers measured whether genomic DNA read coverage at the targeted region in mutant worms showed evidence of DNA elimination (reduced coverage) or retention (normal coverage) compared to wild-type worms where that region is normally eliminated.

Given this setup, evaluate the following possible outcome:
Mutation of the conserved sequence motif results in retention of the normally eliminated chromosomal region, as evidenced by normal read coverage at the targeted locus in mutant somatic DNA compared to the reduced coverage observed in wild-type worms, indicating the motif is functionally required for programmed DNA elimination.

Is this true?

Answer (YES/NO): YES